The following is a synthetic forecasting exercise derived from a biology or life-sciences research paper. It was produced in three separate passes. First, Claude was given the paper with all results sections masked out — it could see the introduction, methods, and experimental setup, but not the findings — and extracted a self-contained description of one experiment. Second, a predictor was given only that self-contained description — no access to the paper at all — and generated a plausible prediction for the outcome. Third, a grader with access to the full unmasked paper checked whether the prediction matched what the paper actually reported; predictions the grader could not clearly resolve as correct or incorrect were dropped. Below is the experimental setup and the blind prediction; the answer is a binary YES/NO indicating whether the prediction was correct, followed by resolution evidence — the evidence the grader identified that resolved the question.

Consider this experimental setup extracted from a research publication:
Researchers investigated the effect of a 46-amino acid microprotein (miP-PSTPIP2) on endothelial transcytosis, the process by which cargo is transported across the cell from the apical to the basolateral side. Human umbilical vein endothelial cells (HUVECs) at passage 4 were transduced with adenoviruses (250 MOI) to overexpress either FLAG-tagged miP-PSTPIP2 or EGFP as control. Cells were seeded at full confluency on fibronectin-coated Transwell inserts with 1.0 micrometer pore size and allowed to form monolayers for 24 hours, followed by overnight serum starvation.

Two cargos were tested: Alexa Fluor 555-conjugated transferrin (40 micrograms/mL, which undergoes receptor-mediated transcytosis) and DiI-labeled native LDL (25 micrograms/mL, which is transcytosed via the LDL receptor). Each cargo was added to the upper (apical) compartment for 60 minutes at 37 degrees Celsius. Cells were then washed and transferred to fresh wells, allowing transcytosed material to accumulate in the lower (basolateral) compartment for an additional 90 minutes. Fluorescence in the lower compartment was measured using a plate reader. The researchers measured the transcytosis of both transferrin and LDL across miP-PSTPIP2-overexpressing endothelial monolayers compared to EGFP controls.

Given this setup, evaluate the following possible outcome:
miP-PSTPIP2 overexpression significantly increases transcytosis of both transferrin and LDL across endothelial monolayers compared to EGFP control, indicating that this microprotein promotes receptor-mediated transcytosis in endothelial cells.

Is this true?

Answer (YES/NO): YES